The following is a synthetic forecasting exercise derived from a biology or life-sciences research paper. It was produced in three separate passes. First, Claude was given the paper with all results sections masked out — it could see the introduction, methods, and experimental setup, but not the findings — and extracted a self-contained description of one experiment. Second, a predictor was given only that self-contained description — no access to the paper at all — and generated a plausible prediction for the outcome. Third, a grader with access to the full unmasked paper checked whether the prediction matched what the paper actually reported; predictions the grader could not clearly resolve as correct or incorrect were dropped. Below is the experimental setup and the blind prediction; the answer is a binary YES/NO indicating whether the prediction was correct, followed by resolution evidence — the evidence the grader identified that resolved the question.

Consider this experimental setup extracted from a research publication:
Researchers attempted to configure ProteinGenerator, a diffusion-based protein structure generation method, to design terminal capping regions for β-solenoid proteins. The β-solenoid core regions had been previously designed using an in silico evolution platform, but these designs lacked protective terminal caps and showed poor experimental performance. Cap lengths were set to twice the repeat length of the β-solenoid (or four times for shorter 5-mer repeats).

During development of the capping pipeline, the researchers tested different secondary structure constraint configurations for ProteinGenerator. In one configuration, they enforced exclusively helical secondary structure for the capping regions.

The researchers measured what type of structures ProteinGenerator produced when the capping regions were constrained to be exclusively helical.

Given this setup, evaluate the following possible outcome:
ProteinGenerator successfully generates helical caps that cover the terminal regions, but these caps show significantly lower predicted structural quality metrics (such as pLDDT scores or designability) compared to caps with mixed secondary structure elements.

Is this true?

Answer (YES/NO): NO